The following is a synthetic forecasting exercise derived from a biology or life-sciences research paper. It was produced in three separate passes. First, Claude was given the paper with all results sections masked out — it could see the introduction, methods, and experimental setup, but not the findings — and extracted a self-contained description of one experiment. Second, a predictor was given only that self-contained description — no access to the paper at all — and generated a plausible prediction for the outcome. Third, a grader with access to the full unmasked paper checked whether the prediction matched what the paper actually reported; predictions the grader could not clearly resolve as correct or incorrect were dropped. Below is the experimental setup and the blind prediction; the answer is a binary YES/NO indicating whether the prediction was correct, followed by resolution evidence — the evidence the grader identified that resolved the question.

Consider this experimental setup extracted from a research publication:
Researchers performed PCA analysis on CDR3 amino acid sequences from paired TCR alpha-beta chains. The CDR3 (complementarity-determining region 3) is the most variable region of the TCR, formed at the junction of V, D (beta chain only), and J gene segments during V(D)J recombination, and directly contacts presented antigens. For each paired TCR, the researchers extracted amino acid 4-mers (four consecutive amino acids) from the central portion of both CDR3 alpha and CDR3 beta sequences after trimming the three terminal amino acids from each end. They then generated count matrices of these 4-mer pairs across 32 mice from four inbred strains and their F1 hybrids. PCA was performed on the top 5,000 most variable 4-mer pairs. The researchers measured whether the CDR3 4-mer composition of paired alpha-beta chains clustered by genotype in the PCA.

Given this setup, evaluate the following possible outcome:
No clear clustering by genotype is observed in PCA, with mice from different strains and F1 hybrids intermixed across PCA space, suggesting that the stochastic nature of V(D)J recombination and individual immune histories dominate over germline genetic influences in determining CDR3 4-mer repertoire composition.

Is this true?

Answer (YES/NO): NO